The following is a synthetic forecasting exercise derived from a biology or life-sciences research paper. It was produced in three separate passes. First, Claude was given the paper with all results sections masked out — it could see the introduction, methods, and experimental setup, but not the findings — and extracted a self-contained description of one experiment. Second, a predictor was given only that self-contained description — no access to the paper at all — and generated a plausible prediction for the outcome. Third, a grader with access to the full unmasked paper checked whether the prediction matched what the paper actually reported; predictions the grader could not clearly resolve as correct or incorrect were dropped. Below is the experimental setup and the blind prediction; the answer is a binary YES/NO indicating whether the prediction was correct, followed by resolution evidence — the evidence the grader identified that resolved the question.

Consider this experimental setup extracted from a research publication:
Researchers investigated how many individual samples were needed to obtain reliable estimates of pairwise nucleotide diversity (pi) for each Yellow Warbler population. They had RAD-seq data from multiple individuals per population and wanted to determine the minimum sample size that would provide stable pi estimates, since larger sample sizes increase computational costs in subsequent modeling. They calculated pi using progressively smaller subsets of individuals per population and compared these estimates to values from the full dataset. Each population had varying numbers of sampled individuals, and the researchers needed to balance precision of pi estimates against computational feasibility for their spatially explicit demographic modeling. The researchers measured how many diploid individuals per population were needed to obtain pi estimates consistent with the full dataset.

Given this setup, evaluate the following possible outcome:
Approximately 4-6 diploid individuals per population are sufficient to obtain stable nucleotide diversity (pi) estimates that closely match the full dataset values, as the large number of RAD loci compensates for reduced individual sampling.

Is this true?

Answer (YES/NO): YES